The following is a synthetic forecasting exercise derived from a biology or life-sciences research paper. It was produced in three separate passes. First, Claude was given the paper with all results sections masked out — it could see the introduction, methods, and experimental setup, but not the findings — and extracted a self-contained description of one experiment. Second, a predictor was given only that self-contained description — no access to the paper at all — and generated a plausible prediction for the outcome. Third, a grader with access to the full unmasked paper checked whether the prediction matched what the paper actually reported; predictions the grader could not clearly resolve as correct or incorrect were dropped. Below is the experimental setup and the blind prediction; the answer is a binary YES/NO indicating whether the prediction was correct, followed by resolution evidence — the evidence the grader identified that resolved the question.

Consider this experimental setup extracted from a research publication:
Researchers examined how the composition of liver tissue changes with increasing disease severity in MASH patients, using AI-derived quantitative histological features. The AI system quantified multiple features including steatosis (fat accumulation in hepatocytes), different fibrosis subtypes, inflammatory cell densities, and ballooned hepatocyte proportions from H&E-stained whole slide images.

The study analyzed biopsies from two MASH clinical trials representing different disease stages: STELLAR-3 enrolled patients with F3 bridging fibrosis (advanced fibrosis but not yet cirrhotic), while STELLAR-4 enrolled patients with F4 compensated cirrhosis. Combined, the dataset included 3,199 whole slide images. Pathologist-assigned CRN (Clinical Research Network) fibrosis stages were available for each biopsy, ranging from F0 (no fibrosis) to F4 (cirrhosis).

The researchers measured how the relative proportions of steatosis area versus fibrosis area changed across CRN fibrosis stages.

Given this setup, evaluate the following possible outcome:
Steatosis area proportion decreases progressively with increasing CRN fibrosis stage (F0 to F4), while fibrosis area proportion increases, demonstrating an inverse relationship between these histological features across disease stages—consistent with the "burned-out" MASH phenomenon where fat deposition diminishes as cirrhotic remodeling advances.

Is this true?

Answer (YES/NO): NO